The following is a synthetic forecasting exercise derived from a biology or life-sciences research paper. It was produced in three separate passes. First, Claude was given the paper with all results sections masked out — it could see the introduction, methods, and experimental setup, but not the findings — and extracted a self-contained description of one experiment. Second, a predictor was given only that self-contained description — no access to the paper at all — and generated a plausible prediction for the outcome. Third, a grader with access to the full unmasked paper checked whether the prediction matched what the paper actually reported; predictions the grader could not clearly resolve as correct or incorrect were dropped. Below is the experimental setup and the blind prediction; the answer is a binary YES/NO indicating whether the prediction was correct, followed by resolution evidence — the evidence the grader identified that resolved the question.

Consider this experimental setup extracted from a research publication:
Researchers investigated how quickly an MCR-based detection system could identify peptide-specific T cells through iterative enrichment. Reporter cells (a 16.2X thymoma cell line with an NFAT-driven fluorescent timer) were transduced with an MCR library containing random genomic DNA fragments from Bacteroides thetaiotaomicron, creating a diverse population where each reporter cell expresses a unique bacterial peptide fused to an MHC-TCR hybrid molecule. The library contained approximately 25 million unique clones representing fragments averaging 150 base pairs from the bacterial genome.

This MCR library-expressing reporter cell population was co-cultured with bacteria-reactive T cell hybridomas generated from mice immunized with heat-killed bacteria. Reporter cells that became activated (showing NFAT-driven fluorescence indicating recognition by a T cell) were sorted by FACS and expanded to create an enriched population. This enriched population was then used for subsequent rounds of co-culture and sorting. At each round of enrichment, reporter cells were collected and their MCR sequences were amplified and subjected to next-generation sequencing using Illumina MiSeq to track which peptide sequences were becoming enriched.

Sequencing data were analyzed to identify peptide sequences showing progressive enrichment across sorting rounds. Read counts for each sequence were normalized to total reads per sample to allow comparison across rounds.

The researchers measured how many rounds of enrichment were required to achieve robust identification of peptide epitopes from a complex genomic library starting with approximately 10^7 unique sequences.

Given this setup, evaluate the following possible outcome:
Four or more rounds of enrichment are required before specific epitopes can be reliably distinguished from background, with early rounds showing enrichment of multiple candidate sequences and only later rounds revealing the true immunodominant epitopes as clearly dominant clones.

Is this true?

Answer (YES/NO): YES